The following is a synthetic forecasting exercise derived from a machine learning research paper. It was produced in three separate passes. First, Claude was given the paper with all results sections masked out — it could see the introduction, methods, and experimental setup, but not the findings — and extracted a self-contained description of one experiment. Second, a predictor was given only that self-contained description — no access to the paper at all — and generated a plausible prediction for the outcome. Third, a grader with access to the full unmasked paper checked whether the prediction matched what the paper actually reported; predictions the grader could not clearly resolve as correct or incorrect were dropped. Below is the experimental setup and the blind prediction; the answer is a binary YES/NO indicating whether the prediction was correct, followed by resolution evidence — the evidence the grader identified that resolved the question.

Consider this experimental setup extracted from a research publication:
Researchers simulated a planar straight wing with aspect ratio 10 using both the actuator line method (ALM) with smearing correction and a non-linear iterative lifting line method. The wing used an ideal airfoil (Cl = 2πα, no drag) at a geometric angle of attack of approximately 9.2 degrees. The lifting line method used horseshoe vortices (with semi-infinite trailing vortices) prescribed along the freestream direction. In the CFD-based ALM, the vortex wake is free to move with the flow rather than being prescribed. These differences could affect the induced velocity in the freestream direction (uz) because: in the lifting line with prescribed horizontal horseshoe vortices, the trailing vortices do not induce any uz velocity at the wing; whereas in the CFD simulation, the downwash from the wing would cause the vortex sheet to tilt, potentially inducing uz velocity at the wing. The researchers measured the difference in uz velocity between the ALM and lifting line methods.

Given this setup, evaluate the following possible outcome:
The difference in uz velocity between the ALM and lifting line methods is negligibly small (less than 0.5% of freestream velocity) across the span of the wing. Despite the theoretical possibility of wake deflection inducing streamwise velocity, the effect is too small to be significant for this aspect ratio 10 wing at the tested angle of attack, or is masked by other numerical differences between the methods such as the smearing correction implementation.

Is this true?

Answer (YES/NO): NO